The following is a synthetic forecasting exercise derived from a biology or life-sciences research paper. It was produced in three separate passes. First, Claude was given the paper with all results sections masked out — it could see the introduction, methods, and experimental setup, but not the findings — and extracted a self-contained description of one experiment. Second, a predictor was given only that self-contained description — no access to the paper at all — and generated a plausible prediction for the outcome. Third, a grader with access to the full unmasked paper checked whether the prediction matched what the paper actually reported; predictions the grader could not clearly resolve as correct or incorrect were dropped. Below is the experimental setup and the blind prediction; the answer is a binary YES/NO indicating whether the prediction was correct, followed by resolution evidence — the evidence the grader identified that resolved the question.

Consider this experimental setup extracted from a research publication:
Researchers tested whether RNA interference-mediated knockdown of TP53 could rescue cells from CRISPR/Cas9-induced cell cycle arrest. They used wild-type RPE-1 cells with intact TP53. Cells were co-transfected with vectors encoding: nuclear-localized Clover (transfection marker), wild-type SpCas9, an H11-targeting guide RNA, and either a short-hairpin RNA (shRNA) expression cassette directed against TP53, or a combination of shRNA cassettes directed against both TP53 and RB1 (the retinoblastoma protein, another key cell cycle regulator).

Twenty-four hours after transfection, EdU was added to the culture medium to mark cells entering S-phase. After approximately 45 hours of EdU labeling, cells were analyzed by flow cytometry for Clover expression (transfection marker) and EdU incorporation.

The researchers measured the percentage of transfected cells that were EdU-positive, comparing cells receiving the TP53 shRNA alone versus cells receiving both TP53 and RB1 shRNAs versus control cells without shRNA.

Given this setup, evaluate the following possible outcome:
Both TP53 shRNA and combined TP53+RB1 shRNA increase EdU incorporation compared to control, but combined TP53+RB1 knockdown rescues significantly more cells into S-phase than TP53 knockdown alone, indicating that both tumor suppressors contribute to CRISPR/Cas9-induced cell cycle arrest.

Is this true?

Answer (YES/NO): NO